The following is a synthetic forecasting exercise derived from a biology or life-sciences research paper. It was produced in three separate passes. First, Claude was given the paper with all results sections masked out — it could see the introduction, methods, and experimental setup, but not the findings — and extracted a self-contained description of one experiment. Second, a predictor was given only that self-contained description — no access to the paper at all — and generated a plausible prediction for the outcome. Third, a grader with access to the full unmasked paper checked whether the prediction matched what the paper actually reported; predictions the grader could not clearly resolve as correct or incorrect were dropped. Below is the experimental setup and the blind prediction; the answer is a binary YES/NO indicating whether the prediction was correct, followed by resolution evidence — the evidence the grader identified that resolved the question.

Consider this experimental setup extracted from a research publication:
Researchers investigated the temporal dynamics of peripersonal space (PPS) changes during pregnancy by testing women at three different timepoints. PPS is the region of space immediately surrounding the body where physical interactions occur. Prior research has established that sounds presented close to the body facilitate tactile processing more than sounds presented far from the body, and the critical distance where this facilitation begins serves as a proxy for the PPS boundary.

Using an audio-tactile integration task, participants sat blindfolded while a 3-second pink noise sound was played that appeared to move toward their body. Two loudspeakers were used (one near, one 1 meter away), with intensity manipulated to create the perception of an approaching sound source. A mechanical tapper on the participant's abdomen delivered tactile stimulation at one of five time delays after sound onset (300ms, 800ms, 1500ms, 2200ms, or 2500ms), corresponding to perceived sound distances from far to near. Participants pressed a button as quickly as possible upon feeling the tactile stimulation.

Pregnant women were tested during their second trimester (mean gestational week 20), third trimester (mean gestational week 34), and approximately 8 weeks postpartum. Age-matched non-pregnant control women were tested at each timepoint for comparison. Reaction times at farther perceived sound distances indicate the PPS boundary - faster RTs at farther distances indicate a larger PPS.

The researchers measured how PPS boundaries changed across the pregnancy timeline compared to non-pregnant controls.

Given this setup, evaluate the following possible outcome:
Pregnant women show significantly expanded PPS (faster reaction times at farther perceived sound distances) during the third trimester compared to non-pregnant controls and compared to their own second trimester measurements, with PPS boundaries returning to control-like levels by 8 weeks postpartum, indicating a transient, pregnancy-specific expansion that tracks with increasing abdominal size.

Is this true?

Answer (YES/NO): NO